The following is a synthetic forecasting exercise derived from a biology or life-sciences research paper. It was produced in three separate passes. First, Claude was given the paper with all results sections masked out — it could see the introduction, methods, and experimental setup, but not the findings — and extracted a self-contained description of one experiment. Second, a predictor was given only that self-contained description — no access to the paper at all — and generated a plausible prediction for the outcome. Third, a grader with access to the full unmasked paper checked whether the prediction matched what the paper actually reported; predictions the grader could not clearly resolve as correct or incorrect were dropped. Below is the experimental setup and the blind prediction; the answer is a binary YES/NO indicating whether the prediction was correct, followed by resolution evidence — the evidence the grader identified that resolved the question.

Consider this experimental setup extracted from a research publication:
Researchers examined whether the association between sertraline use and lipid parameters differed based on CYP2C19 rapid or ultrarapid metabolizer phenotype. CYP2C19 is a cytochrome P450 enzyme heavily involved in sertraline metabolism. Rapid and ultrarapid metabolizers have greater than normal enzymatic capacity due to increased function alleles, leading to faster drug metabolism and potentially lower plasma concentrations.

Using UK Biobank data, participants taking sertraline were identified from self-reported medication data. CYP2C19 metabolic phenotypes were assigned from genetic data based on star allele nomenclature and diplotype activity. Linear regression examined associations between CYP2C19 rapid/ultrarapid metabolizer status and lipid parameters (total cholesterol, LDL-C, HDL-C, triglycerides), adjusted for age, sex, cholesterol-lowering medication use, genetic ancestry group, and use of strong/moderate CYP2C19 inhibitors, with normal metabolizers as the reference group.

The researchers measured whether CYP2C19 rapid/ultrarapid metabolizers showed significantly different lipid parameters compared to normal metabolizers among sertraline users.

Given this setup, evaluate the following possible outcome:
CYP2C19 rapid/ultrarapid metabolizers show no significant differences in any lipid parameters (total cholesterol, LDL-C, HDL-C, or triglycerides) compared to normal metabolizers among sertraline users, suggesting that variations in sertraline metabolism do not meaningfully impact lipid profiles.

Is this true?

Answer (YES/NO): YES